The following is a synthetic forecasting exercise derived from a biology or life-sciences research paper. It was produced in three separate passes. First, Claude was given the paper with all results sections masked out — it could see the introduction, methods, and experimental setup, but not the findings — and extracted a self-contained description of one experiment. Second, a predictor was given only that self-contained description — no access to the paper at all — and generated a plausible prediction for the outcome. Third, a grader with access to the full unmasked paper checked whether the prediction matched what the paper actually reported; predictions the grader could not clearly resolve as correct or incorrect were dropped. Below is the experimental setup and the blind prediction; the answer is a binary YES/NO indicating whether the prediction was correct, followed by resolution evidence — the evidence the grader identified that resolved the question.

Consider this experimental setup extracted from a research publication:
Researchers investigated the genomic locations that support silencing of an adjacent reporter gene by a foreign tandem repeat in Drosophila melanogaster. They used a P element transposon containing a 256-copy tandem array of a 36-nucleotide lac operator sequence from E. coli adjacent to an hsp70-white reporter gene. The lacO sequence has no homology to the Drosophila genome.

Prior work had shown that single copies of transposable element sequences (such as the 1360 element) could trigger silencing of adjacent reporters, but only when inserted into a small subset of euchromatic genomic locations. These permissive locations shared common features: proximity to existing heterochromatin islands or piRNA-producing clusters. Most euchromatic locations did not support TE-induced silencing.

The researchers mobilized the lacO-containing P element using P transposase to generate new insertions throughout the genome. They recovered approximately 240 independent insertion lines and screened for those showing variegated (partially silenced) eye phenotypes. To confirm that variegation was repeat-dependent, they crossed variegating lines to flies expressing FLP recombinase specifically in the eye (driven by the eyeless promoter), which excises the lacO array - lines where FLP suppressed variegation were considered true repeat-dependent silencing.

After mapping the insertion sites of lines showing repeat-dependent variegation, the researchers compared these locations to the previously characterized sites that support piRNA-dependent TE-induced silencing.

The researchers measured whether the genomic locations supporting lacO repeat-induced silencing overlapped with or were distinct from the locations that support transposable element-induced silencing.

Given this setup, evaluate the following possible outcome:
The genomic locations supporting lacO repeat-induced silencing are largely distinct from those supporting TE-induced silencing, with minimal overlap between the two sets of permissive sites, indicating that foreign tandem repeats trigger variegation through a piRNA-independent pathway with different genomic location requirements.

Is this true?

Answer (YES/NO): NO